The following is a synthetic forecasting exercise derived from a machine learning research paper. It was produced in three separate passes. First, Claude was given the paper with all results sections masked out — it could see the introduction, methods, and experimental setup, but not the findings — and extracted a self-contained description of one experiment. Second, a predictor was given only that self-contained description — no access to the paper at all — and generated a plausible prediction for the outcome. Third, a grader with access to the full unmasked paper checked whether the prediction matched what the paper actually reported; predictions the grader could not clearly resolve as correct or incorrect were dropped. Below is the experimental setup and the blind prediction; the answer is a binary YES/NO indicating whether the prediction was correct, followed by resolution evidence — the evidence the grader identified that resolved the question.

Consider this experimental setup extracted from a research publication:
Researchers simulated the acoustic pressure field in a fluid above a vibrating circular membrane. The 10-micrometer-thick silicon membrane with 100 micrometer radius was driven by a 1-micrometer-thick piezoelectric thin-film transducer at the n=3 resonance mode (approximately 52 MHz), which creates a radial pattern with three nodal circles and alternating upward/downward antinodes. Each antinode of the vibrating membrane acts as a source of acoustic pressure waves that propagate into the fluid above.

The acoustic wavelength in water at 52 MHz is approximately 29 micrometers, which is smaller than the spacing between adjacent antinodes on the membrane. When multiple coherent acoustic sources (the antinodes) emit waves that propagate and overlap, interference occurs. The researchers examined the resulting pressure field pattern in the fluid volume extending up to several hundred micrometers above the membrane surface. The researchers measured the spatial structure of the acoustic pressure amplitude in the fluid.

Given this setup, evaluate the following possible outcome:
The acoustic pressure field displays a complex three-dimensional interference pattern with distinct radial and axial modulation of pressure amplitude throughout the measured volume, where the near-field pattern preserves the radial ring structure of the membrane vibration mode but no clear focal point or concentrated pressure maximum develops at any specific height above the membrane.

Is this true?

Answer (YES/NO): NO